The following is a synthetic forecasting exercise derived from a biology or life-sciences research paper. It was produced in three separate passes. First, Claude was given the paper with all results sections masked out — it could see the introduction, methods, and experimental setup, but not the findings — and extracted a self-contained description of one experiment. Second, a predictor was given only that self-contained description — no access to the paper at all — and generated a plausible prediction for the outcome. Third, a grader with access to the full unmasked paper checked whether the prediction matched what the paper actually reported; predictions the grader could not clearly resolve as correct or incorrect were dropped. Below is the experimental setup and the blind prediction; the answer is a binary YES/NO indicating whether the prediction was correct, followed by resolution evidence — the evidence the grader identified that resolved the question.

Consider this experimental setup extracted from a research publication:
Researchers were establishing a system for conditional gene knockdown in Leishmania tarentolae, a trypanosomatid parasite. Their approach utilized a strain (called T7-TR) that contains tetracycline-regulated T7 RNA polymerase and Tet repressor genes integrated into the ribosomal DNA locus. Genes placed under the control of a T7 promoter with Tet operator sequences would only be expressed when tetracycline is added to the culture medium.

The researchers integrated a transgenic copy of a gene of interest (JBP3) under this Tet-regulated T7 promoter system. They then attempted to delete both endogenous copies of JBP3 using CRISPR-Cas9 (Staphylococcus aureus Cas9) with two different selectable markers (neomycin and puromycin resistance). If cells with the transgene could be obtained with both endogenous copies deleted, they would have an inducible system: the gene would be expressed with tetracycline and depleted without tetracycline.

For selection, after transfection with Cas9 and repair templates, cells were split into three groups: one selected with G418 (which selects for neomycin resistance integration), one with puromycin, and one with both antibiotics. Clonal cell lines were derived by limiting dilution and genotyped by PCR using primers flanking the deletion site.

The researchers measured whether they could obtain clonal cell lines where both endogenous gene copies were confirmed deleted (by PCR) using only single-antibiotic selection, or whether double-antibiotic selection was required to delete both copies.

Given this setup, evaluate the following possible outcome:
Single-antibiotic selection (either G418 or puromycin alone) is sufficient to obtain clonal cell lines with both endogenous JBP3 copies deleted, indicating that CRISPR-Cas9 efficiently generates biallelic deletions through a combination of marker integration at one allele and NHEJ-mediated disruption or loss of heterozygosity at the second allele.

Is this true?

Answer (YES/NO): YES